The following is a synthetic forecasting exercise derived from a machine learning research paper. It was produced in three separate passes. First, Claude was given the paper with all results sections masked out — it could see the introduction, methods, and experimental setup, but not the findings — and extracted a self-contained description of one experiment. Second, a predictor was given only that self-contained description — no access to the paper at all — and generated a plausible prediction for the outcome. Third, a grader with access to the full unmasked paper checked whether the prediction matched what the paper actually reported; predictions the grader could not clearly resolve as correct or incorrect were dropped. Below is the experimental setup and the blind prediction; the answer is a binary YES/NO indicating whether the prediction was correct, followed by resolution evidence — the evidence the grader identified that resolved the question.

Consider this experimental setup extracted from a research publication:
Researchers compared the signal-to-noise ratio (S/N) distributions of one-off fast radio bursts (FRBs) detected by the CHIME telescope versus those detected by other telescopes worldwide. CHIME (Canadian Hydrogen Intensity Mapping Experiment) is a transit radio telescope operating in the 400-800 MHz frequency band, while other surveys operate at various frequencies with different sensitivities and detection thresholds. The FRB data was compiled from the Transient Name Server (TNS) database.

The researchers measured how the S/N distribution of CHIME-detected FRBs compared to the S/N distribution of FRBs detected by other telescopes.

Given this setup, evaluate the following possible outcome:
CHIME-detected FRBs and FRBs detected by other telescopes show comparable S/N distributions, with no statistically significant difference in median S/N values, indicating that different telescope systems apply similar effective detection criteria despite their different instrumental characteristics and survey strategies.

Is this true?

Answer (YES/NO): NO